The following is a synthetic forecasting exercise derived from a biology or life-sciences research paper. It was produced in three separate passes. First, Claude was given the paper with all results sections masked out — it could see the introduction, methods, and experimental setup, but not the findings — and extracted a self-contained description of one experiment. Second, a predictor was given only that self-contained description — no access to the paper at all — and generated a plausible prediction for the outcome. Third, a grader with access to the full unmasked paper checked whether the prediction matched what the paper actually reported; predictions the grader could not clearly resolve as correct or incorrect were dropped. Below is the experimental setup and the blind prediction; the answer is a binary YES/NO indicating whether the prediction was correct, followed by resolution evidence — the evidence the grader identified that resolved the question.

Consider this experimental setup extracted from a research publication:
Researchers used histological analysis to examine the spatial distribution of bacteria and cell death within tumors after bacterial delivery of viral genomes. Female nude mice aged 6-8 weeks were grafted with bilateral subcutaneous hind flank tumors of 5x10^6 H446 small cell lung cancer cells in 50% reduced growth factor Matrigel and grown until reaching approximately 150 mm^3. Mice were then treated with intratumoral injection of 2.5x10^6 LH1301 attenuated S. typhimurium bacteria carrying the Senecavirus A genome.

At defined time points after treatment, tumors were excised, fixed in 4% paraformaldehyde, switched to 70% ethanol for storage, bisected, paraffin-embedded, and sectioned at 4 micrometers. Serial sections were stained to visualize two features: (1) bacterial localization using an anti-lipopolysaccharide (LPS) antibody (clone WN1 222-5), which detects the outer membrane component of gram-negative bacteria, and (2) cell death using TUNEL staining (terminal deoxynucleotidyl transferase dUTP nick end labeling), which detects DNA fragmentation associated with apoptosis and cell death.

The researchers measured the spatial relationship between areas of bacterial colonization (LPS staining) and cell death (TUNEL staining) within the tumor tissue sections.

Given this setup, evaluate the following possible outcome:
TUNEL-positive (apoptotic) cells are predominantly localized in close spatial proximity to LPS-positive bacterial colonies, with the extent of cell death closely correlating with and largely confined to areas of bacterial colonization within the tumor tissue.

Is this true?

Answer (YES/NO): NO